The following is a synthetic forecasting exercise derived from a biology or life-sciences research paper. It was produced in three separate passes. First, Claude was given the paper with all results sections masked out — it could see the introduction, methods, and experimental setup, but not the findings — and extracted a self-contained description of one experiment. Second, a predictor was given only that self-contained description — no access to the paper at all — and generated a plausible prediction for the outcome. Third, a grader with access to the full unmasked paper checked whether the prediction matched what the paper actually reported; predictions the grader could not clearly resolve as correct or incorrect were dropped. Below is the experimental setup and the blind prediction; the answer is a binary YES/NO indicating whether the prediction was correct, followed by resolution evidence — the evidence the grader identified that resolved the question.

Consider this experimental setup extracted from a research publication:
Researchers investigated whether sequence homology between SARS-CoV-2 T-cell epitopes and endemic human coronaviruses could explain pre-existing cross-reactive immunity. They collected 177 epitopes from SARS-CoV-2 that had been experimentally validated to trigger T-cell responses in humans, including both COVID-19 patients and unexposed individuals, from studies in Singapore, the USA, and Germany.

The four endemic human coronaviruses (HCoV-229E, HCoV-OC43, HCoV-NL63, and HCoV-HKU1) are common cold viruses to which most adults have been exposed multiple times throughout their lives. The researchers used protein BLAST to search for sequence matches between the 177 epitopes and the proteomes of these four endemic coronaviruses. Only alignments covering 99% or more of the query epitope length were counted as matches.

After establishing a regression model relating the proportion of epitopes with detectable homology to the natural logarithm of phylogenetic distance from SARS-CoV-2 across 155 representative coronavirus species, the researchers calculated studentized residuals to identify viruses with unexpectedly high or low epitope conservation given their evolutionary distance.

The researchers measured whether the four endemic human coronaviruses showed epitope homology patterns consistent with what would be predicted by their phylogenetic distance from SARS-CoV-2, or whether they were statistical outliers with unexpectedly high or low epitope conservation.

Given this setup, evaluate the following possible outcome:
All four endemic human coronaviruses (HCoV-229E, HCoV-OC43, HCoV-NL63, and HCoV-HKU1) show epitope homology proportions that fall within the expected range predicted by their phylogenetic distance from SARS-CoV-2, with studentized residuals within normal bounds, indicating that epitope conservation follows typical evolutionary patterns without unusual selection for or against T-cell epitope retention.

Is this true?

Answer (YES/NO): YES